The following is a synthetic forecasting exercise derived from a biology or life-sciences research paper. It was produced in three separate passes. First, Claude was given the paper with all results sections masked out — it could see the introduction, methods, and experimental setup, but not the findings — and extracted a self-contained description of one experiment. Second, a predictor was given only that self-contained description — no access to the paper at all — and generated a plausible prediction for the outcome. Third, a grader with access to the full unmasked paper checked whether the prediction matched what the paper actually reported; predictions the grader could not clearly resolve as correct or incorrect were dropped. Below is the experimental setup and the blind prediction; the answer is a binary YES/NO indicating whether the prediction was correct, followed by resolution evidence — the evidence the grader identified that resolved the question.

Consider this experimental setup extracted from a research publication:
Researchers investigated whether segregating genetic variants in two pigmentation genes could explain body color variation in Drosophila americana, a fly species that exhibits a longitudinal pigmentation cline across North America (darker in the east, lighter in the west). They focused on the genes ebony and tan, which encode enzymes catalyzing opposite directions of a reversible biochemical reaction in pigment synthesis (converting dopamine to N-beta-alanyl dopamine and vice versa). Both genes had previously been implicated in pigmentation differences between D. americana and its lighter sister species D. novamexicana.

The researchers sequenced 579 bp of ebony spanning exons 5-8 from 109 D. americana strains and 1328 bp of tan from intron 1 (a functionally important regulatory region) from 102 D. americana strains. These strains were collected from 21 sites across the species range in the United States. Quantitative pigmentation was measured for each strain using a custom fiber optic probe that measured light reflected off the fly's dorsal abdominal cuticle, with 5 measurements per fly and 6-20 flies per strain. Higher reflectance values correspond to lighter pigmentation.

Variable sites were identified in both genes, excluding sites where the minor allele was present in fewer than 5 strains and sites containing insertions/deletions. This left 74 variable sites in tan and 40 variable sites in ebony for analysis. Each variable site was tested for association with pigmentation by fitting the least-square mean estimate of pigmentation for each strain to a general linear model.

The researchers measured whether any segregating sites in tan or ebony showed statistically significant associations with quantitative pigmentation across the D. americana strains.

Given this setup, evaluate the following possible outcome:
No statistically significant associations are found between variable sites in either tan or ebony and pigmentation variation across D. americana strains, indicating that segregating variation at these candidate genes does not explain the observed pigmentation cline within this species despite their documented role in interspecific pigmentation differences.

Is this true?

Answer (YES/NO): YES